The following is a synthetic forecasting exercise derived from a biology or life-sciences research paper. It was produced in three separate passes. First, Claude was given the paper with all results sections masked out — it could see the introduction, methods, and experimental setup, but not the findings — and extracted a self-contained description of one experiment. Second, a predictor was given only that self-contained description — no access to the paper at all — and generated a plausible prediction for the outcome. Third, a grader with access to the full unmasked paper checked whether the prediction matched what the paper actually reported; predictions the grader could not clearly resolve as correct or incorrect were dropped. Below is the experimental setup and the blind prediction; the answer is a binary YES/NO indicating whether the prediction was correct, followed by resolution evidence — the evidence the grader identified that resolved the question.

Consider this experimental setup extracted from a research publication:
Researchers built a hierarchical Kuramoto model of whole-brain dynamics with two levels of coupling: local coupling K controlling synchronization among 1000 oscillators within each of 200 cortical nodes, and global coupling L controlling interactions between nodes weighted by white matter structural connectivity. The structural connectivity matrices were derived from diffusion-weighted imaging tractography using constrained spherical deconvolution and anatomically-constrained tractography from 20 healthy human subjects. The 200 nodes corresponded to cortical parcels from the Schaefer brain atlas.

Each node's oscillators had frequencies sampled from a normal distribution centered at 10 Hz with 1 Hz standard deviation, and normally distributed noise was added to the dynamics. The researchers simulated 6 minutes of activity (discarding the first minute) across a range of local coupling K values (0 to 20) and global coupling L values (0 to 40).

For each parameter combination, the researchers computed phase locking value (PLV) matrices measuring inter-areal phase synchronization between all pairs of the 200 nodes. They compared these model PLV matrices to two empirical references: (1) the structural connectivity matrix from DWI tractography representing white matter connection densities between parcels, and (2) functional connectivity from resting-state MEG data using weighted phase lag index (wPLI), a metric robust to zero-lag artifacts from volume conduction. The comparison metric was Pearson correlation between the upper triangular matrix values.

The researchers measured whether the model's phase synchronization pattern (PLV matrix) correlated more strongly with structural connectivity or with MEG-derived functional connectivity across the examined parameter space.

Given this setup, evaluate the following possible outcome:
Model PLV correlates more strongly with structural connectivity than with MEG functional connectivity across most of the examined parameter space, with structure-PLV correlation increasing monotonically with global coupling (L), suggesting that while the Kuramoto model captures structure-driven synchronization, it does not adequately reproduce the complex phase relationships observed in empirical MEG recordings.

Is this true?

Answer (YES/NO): NO